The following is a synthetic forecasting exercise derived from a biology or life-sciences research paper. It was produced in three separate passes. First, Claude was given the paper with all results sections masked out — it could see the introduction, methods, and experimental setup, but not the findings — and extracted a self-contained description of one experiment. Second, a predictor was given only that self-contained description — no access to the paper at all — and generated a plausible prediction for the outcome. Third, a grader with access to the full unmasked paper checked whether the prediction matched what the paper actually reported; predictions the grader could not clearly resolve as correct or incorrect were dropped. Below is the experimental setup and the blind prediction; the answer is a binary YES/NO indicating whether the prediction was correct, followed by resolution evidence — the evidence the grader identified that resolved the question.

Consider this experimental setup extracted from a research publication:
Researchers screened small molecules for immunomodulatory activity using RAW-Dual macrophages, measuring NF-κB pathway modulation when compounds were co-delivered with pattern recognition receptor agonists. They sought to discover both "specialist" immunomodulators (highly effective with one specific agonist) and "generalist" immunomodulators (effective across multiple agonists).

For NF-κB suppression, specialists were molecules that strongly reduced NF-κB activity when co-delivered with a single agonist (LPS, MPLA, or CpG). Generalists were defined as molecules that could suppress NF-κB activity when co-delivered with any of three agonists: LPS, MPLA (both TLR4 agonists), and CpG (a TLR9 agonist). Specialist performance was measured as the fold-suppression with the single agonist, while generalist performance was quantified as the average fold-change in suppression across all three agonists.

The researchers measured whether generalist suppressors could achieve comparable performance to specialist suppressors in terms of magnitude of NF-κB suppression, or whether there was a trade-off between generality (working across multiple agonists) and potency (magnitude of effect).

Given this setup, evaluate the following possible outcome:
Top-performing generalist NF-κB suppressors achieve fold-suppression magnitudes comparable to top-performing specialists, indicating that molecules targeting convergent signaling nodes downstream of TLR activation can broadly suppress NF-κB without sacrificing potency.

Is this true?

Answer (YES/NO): NO